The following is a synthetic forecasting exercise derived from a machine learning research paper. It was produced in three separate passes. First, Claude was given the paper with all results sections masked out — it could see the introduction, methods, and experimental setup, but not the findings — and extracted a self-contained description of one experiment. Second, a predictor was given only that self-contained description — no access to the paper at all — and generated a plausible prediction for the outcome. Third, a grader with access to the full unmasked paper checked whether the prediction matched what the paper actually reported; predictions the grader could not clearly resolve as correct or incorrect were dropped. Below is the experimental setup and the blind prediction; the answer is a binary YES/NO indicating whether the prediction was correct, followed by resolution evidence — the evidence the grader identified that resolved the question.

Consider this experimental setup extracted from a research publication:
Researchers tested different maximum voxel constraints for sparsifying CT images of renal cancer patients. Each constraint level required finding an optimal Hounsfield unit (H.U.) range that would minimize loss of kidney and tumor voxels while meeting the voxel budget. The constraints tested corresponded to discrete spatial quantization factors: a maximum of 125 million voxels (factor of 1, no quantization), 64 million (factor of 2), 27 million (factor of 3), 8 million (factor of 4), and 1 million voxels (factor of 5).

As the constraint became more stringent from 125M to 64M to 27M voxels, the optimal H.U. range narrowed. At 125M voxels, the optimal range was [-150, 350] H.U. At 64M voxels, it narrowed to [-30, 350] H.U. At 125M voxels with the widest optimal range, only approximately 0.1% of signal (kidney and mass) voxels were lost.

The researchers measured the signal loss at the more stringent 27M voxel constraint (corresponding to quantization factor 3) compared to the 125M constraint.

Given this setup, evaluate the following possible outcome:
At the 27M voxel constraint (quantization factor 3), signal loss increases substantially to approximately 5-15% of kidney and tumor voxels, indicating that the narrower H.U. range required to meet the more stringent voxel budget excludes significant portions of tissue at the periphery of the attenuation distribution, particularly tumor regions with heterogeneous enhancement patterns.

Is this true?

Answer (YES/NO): NO